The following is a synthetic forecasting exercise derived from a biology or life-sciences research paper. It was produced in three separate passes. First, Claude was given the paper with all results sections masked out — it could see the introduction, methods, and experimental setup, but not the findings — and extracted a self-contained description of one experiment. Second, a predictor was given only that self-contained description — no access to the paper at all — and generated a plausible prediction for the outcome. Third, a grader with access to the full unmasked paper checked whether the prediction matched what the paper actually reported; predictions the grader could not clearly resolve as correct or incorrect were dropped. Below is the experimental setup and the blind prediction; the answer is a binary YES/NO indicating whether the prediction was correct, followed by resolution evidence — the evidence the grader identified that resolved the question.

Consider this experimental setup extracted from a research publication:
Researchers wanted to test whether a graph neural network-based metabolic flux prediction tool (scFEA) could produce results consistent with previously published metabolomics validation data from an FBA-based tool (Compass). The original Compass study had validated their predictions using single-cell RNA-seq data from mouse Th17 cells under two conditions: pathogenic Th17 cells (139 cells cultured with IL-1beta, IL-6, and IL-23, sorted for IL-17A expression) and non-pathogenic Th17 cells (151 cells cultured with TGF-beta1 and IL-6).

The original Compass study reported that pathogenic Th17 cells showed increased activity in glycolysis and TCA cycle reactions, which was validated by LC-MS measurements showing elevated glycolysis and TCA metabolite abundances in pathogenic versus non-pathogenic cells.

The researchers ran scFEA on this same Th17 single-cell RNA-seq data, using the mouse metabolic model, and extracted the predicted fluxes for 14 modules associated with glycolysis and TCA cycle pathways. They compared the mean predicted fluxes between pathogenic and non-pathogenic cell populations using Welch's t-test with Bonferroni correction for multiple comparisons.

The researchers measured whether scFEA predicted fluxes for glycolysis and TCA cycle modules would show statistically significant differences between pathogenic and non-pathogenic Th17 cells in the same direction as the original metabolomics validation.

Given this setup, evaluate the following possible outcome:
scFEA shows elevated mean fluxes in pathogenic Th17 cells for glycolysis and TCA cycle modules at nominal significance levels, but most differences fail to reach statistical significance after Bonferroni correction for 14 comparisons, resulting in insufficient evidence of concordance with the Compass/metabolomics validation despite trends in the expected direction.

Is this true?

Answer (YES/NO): NO